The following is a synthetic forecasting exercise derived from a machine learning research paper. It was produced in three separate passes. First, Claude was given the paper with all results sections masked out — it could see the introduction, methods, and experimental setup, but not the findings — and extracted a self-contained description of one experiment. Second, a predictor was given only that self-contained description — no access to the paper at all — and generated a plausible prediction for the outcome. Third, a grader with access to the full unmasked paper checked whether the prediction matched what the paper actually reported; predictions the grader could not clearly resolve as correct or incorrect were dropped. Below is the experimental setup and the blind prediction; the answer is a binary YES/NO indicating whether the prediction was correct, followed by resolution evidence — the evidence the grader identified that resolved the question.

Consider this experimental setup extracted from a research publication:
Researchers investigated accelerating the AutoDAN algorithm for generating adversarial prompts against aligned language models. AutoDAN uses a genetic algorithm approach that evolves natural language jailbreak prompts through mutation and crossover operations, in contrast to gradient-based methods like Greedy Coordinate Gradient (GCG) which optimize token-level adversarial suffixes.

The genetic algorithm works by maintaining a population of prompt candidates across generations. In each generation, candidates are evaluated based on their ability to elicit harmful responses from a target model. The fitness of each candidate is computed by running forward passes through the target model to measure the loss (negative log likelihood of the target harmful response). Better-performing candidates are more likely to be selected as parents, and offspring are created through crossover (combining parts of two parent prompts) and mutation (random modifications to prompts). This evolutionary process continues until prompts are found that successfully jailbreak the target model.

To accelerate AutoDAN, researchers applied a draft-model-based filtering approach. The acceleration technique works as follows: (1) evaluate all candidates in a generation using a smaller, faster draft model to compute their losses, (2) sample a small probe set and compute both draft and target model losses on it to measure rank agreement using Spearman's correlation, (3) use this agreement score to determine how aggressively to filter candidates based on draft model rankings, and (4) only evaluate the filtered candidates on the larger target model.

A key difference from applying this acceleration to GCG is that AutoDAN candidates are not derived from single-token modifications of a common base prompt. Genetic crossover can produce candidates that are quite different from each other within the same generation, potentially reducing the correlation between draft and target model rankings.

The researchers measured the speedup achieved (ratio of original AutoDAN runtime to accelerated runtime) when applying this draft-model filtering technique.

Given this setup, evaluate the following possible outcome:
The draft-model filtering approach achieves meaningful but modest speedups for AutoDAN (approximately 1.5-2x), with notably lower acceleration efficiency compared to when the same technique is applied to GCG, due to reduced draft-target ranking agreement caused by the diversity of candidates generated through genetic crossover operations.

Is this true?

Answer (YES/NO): NO